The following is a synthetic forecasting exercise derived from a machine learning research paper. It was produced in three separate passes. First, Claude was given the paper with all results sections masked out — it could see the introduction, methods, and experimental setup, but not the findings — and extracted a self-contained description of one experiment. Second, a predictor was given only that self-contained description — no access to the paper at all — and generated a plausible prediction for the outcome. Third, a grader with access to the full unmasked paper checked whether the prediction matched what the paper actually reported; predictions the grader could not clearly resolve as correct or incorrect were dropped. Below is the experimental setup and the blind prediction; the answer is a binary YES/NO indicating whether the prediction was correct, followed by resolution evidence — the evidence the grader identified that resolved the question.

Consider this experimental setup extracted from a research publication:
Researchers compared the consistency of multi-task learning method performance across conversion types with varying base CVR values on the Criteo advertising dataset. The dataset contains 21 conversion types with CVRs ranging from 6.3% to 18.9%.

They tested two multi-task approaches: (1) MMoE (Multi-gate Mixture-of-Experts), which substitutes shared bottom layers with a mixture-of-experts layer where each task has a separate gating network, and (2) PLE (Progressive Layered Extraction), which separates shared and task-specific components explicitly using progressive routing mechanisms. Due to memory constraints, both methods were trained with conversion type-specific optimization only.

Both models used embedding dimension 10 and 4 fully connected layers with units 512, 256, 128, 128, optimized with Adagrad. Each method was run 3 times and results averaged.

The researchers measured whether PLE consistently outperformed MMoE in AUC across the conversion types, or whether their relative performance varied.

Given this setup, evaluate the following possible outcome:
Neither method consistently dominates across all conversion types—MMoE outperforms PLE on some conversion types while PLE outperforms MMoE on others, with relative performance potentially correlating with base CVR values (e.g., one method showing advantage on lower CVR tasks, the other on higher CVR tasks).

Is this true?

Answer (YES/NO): NO